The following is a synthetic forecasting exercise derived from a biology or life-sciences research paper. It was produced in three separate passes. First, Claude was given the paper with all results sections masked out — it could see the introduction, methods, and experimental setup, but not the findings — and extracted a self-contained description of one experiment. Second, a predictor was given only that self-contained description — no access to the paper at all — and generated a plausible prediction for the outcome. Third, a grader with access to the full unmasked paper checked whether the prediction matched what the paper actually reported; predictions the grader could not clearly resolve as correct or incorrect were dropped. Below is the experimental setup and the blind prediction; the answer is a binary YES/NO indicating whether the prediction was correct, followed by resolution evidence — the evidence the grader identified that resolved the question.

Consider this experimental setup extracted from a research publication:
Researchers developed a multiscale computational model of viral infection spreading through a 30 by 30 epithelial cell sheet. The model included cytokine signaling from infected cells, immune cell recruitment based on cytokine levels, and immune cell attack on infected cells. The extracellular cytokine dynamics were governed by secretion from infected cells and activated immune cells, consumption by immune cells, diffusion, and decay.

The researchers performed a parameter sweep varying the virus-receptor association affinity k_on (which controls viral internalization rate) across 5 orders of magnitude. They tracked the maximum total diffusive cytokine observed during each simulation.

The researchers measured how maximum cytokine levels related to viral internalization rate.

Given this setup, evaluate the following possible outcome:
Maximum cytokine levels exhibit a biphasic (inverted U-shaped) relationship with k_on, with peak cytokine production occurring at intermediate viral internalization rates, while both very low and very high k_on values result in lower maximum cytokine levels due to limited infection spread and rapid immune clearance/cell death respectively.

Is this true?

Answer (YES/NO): NO